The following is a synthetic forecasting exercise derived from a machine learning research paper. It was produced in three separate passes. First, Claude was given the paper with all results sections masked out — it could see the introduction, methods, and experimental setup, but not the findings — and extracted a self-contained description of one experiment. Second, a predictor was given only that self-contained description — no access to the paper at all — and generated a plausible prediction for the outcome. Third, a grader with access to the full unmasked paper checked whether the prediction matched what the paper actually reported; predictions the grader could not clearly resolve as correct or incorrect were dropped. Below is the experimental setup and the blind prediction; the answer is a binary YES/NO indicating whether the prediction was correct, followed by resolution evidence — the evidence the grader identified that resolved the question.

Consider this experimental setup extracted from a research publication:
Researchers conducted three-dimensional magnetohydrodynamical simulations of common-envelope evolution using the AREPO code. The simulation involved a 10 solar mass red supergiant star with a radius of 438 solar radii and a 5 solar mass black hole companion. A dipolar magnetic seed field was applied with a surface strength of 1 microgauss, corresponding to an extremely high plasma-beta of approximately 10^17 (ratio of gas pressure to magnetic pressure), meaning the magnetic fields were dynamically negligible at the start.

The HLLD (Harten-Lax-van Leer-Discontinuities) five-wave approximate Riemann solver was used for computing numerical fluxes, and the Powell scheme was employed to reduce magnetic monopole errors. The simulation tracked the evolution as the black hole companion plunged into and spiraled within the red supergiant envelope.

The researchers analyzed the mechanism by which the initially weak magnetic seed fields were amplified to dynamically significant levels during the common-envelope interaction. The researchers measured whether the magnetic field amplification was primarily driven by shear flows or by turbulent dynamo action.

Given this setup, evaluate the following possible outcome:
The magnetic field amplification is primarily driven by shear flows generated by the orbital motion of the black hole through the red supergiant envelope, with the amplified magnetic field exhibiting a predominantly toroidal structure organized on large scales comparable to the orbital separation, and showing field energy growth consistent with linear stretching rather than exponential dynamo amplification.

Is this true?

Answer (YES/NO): NO